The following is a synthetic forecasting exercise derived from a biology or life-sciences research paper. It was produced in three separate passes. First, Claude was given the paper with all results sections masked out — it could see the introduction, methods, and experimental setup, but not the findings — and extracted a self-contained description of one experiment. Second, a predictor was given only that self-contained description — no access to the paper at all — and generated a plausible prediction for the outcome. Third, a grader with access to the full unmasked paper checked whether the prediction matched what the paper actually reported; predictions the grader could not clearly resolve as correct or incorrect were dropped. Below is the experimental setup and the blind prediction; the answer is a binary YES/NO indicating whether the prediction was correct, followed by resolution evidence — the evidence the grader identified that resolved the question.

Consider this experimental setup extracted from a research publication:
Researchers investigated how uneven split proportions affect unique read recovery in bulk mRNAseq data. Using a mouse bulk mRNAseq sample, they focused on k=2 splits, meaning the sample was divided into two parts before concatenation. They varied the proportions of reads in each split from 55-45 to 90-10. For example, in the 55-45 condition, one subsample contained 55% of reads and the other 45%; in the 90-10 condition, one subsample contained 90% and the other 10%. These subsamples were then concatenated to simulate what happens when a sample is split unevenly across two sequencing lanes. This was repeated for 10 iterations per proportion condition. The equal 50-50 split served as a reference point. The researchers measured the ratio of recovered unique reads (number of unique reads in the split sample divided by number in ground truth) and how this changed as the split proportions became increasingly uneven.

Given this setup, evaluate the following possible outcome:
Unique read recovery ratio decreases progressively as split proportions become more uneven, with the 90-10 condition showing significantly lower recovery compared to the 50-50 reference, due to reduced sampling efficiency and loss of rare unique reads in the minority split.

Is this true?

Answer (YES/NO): NO